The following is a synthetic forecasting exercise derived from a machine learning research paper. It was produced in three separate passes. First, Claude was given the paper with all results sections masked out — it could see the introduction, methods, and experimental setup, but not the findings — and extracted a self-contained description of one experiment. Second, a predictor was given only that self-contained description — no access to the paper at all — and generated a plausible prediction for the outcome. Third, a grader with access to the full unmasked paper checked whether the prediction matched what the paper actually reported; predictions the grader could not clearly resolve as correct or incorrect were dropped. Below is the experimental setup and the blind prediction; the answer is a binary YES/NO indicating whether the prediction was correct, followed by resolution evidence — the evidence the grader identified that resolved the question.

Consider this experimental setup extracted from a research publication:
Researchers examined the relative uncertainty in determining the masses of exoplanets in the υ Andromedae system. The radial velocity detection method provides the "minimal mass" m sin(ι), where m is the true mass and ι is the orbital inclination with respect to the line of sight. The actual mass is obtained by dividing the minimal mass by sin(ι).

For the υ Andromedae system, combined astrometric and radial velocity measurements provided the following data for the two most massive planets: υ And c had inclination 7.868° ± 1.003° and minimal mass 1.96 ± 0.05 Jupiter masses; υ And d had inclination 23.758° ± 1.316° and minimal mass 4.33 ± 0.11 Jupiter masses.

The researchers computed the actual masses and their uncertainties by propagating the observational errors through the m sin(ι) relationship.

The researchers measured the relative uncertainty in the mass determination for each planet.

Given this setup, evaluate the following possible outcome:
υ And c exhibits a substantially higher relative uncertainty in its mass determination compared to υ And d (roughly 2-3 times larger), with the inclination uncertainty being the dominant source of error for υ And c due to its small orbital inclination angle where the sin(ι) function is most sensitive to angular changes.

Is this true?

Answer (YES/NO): YES